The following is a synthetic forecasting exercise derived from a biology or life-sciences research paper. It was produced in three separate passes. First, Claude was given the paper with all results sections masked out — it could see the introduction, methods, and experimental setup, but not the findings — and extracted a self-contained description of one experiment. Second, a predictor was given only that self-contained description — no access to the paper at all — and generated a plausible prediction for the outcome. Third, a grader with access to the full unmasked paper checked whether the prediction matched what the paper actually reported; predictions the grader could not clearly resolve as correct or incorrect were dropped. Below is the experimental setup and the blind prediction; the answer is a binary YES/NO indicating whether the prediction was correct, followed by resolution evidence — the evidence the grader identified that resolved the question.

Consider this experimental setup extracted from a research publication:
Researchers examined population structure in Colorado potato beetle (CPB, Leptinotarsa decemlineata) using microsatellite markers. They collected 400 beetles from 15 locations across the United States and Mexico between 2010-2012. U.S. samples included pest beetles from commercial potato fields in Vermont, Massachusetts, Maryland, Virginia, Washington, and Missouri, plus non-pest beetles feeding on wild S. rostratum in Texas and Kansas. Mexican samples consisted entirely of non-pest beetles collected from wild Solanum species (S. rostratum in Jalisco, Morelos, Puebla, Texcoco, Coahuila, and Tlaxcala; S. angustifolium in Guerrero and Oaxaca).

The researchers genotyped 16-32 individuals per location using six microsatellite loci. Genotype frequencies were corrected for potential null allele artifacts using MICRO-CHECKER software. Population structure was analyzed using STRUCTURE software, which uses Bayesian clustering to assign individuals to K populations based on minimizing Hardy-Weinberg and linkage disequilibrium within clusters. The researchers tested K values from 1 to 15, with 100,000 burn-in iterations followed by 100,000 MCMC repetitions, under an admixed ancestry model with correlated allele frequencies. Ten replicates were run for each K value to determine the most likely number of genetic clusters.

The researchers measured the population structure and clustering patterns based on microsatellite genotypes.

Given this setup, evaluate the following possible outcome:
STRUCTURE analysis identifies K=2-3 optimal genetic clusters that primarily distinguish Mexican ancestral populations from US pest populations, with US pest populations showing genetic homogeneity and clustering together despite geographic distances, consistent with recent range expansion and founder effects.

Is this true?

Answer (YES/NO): NO